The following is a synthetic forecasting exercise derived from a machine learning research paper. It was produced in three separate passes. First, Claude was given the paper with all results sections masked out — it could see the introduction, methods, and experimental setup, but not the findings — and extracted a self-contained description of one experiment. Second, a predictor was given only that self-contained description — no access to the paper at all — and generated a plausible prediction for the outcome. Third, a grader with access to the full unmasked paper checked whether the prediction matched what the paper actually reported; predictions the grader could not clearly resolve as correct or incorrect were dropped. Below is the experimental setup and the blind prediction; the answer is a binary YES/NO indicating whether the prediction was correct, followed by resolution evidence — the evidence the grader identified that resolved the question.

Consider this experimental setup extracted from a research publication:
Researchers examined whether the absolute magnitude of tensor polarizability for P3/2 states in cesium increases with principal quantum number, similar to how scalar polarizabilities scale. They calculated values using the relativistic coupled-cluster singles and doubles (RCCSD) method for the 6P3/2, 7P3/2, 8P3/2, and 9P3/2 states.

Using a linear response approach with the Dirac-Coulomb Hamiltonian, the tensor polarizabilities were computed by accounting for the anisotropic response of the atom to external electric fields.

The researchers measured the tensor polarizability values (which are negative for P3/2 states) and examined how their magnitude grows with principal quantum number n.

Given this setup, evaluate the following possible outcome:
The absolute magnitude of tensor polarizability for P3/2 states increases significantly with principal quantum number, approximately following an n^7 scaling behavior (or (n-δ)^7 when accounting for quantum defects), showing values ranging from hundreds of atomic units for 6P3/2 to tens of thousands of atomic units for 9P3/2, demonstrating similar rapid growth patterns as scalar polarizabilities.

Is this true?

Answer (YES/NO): NO